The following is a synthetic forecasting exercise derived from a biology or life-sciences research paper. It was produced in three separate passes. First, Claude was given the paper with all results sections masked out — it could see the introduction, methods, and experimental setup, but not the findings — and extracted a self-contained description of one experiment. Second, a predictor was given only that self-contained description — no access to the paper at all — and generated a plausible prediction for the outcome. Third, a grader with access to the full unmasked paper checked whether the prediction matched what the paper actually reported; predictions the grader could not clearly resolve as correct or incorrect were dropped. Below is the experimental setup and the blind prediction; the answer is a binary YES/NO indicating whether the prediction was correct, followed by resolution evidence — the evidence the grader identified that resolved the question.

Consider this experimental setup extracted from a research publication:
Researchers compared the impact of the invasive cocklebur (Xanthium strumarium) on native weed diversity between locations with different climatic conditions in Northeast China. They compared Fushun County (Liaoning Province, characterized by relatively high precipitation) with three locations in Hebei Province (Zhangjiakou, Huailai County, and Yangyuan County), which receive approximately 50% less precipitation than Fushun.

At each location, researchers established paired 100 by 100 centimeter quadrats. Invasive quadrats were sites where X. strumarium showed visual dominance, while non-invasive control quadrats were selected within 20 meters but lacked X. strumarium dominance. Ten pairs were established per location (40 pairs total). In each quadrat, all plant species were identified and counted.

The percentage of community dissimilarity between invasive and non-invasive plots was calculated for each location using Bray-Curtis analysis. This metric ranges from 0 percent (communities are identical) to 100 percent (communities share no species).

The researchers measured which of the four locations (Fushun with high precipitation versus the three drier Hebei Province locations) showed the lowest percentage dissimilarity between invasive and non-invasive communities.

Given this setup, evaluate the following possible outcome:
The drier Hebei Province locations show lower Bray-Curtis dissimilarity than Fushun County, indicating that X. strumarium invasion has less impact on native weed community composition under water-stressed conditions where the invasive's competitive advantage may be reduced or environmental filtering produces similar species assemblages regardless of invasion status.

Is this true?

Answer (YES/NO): NO